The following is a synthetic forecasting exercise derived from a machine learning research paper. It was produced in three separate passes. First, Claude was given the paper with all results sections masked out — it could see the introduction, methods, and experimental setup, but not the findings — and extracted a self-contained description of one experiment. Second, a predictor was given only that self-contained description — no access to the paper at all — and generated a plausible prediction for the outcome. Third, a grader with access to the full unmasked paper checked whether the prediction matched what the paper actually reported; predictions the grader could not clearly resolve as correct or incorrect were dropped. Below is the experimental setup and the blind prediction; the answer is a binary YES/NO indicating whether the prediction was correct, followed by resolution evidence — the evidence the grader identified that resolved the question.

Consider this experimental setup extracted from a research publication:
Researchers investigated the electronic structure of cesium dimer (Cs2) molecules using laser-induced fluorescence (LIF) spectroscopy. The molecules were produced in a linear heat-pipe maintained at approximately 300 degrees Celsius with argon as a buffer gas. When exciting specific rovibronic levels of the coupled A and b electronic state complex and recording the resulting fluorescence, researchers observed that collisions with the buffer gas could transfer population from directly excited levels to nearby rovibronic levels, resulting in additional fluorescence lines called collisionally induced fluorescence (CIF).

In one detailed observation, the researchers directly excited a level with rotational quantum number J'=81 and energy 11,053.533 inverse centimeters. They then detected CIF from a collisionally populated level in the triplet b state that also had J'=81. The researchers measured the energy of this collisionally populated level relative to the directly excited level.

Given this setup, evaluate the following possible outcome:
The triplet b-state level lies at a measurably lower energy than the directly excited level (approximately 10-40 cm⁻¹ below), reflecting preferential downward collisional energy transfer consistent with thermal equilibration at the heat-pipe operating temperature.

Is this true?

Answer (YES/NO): NO